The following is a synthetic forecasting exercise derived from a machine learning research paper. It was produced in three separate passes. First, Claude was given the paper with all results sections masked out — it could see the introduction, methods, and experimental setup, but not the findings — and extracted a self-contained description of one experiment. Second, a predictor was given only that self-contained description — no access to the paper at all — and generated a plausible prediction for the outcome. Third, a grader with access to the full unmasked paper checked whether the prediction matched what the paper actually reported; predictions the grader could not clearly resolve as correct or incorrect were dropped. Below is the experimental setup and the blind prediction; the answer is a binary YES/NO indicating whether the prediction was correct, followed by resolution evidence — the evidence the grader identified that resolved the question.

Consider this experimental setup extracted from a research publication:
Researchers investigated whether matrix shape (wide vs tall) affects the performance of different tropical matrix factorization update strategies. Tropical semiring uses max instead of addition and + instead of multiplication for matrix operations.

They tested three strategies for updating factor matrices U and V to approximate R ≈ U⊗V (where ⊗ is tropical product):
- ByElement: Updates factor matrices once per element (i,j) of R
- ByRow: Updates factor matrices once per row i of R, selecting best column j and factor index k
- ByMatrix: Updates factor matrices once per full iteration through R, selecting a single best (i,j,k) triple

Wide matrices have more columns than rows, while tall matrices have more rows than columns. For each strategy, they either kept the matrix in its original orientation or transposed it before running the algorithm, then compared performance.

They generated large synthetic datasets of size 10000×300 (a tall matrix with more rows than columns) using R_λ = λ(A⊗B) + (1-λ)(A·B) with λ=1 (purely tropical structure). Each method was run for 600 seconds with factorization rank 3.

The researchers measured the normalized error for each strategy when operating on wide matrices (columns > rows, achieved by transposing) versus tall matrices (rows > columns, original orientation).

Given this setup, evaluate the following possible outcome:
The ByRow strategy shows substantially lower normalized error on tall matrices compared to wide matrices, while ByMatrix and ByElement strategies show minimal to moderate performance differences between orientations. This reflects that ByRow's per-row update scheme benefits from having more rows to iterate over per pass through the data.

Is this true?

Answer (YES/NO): NO